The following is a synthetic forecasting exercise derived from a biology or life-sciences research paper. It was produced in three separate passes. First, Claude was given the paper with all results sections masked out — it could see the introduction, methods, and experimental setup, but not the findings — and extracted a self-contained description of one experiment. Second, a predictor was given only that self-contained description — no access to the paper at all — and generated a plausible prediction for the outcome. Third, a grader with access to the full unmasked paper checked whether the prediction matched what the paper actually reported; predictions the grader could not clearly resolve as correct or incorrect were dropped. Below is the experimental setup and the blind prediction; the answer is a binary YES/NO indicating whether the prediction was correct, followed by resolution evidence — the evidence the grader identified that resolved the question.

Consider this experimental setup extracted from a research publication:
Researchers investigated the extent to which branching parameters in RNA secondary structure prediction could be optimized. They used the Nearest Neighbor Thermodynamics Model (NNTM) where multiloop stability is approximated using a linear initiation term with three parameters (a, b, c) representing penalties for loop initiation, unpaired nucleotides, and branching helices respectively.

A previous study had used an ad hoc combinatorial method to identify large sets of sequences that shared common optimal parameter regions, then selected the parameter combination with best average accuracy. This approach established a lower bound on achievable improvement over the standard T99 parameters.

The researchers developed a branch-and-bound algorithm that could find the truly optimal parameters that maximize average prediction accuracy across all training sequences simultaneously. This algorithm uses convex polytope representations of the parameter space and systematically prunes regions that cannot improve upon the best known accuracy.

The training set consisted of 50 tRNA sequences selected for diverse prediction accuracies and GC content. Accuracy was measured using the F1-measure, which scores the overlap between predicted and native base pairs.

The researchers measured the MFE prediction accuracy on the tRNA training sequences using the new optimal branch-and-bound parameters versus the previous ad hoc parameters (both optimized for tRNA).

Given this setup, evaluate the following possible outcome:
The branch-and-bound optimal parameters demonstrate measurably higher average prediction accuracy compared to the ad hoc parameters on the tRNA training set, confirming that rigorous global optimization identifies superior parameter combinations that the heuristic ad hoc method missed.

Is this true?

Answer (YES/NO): NO